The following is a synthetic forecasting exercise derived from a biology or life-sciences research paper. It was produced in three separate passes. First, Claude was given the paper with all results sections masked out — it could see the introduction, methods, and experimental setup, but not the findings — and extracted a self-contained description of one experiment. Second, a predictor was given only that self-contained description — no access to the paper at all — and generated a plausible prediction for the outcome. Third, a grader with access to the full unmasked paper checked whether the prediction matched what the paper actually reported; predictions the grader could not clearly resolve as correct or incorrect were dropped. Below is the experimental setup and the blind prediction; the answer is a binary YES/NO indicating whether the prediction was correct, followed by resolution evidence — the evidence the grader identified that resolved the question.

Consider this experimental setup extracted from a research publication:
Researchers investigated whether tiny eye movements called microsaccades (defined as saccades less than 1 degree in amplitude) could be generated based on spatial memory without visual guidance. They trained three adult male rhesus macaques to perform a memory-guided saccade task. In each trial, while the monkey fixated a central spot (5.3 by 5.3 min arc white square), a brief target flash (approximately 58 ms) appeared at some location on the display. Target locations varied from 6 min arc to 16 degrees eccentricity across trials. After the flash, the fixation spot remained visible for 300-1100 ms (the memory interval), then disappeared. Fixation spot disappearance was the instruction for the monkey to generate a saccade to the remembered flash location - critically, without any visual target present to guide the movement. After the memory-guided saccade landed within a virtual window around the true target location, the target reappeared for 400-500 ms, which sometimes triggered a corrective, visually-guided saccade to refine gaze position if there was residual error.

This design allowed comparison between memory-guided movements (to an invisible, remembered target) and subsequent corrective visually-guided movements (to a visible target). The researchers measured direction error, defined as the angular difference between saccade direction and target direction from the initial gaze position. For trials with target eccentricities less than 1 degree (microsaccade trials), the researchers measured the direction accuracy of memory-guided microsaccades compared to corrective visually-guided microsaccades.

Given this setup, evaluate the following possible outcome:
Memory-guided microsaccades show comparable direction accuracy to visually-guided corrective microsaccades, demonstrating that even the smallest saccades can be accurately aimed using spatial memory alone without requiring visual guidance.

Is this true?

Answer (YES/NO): NO